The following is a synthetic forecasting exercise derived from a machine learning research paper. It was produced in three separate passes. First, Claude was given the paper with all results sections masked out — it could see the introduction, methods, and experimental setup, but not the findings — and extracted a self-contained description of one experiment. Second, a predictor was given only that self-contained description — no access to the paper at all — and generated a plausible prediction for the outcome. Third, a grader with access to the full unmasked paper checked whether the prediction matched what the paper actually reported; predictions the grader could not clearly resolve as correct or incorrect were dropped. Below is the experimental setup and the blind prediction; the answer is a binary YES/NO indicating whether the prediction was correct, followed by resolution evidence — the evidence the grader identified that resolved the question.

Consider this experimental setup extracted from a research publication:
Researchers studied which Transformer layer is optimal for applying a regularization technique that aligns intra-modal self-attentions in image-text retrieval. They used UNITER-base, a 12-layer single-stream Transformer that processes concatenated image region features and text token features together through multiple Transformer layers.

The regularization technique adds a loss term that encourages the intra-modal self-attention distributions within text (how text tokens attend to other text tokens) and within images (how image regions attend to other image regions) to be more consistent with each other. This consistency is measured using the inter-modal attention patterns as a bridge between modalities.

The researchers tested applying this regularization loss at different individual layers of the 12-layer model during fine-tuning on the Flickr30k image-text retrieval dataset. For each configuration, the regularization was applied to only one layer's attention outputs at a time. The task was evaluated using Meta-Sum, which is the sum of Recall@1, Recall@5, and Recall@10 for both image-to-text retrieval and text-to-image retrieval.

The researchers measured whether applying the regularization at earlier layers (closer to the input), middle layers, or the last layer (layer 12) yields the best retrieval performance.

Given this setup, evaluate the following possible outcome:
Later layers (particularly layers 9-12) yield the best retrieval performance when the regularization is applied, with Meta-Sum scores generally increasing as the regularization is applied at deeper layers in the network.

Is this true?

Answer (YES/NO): YES